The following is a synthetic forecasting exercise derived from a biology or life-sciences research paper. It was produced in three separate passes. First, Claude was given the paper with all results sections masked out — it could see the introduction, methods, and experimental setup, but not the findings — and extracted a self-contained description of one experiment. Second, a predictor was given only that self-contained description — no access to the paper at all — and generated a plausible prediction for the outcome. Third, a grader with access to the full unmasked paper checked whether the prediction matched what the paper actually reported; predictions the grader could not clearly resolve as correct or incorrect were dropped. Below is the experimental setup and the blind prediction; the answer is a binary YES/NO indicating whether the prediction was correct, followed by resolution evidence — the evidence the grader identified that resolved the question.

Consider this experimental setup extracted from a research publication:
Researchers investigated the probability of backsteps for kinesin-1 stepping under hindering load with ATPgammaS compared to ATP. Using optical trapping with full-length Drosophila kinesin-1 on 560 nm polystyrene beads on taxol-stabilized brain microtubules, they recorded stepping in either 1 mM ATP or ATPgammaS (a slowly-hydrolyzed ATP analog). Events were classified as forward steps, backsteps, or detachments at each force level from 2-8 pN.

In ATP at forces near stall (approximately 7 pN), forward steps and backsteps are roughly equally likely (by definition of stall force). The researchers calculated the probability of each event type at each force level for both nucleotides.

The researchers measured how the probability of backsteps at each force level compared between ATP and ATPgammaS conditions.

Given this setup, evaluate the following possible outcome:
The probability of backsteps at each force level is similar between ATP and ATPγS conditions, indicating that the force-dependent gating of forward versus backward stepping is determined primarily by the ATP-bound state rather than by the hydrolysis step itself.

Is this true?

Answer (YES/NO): NO